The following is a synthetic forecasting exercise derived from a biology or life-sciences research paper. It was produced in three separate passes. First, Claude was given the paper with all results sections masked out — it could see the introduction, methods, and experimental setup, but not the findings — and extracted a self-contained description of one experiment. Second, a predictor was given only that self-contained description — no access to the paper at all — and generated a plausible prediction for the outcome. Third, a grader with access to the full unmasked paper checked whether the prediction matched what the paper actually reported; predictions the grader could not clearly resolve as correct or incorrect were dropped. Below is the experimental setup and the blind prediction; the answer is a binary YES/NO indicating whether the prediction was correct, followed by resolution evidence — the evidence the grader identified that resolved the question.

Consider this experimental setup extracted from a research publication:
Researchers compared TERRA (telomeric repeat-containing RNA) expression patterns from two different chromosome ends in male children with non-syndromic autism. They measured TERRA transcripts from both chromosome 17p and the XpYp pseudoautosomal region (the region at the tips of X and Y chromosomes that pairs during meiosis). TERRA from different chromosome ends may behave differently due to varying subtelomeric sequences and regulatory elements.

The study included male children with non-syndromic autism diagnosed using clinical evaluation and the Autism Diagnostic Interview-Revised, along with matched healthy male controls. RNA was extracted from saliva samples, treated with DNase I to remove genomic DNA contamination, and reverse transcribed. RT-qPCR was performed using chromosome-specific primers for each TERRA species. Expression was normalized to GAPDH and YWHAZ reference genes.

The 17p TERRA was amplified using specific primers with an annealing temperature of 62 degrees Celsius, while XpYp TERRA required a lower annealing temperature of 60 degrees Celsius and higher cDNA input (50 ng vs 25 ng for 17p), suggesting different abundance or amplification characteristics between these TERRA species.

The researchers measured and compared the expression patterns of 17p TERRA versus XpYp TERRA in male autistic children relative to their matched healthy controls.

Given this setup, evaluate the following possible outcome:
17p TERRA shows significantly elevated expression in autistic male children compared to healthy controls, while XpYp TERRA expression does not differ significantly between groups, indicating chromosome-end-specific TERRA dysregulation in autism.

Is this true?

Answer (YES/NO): NO